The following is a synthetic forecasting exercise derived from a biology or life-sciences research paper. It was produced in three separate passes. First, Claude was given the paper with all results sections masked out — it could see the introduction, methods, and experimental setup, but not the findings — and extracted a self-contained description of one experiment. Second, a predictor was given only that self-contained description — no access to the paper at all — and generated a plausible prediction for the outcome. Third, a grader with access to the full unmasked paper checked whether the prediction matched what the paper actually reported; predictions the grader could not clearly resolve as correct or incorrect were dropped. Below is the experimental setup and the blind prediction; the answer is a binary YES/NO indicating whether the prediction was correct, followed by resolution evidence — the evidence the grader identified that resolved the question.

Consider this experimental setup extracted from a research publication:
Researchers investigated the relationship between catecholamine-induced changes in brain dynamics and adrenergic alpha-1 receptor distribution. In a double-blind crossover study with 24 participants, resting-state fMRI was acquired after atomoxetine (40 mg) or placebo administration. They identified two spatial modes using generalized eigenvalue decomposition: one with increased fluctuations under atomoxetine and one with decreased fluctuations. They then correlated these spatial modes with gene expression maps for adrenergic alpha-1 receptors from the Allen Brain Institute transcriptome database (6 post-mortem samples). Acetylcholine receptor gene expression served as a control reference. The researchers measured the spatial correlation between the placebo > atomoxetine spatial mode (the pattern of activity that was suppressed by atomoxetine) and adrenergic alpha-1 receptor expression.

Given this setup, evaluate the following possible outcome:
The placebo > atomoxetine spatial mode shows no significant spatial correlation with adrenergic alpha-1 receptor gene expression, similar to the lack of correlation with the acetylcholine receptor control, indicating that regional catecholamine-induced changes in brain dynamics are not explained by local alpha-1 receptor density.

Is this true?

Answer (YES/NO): NO